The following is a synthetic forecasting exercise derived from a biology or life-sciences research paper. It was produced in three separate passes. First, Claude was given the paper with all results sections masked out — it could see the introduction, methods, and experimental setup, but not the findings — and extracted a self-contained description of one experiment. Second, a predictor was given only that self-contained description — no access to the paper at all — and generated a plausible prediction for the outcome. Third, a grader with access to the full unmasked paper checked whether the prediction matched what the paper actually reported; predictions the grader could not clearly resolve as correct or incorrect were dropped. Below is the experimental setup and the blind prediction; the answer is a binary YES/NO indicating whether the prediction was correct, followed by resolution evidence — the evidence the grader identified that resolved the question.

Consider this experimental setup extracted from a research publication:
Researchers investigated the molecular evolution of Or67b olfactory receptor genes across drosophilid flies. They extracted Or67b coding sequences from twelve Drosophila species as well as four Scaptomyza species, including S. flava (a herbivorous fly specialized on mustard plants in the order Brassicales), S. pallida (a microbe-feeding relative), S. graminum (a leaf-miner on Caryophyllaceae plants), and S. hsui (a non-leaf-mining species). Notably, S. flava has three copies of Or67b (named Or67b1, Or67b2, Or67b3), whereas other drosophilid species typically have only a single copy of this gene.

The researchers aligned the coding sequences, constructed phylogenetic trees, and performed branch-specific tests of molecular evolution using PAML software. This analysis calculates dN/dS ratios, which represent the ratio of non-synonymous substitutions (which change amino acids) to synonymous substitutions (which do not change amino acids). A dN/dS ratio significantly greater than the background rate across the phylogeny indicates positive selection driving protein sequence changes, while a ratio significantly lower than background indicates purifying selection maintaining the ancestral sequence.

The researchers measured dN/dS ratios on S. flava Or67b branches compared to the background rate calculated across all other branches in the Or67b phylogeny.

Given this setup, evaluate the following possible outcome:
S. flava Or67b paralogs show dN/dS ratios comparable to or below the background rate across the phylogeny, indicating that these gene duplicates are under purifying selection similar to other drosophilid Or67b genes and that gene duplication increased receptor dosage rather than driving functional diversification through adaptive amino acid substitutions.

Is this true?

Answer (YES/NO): NO